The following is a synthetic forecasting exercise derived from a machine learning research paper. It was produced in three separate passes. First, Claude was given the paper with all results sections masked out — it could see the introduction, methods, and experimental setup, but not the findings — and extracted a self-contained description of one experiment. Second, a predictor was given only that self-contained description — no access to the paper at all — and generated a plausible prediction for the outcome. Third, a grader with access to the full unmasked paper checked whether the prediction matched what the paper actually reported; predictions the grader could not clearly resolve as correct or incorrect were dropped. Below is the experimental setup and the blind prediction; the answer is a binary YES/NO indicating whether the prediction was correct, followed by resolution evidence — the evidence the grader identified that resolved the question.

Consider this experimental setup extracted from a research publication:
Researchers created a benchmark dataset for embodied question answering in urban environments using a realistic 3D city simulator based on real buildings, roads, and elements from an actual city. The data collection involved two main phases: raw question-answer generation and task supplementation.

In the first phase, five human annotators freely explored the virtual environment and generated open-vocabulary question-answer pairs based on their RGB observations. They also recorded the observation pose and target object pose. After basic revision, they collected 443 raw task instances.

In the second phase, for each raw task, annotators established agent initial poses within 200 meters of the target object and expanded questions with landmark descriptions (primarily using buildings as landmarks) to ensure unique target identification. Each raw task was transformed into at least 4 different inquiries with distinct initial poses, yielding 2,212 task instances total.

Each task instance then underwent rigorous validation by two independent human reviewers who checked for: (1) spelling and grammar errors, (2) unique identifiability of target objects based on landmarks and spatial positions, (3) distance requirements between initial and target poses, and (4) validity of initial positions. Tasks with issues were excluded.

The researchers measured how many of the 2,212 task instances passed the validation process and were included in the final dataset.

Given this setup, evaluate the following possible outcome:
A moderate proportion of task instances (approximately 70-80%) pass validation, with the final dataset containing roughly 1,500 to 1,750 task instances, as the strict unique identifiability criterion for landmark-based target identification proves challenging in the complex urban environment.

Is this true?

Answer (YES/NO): NO